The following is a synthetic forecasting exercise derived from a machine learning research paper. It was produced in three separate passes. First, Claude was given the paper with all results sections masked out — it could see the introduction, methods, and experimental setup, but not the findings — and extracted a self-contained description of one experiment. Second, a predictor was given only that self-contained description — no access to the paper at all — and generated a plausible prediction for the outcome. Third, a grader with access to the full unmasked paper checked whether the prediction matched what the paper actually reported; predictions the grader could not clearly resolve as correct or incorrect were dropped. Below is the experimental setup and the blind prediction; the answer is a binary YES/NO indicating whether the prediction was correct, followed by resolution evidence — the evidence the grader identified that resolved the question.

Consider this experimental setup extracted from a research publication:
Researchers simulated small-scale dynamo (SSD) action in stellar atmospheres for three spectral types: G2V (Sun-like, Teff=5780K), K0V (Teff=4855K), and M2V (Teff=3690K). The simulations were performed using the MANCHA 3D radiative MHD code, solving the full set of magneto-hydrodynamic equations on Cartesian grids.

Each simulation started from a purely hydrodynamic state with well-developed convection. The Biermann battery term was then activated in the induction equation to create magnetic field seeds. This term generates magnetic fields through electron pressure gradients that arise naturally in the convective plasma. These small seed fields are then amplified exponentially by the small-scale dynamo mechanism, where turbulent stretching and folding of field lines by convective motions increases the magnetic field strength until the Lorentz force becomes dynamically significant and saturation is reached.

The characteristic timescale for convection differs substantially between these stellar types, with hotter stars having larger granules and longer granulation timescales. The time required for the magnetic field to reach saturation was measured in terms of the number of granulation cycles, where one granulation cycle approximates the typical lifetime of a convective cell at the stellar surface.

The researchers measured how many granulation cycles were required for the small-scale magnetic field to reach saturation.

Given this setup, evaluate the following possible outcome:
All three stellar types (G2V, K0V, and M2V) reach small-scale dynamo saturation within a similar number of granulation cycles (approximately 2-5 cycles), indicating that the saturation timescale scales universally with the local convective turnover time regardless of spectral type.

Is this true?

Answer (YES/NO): NO